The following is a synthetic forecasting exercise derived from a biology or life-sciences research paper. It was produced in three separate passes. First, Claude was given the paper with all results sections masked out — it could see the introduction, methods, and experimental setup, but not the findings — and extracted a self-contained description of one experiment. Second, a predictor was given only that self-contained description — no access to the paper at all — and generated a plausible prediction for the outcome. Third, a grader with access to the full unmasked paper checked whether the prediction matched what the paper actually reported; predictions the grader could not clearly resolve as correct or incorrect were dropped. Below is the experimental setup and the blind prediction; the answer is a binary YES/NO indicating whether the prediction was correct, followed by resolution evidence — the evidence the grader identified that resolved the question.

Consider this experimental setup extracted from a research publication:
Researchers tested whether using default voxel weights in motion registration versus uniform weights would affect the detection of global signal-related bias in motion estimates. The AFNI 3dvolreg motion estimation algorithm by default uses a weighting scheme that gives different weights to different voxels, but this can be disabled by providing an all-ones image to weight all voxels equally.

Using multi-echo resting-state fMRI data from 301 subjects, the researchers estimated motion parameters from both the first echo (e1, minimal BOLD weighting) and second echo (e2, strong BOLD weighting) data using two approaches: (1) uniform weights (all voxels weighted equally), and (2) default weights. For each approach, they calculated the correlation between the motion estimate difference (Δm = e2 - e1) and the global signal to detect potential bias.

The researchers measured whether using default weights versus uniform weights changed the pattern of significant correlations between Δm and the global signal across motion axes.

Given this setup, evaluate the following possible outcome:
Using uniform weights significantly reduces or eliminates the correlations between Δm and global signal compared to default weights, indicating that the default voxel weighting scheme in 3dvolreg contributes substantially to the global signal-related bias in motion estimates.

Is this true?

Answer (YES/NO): NO